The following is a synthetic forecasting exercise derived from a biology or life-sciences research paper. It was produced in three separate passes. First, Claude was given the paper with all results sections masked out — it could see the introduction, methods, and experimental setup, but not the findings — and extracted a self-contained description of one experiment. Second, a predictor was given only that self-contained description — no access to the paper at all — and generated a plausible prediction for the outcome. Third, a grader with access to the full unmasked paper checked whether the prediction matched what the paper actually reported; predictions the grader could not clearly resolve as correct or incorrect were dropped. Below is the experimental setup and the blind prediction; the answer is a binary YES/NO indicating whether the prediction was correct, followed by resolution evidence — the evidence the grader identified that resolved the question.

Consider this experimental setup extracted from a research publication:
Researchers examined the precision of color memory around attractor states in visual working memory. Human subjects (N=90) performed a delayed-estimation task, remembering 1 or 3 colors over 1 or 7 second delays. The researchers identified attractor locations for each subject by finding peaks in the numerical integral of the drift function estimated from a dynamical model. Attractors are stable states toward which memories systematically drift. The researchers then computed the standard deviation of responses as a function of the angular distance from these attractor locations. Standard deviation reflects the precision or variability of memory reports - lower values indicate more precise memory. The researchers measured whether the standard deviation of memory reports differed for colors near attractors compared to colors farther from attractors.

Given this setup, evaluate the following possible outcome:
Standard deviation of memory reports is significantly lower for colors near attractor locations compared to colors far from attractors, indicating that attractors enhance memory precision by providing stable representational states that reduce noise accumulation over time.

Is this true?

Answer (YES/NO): YES